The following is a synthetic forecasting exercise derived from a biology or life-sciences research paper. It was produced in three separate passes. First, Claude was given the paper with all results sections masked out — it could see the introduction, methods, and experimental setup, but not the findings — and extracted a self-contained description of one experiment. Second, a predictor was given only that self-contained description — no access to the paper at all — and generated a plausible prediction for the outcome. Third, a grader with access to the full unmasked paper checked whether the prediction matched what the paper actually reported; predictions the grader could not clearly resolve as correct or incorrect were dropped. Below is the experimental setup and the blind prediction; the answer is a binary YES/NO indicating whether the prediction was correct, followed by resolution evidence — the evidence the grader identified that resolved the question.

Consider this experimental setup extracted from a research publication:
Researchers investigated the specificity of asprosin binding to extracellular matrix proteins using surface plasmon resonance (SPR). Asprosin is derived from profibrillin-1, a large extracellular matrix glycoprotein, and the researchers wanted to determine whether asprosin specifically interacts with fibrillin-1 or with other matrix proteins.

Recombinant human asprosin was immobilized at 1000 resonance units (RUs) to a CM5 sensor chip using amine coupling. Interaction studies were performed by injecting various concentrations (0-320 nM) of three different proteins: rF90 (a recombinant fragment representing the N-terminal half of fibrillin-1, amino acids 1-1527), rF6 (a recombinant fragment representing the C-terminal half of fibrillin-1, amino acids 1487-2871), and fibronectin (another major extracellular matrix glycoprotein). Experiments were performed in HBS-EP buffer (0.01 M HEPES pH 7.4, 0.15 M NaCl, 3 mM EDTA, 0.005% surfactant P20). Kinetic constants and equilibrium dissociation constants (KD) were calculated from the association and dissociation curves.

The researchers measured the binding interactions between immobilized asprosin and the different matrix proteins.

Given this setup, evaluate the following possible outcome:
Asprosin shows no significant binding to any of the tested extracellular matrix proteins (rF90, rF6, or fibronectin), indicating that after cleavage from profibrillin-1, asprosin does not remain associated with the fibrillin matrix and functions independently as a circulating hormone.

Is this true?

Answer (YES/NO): NO